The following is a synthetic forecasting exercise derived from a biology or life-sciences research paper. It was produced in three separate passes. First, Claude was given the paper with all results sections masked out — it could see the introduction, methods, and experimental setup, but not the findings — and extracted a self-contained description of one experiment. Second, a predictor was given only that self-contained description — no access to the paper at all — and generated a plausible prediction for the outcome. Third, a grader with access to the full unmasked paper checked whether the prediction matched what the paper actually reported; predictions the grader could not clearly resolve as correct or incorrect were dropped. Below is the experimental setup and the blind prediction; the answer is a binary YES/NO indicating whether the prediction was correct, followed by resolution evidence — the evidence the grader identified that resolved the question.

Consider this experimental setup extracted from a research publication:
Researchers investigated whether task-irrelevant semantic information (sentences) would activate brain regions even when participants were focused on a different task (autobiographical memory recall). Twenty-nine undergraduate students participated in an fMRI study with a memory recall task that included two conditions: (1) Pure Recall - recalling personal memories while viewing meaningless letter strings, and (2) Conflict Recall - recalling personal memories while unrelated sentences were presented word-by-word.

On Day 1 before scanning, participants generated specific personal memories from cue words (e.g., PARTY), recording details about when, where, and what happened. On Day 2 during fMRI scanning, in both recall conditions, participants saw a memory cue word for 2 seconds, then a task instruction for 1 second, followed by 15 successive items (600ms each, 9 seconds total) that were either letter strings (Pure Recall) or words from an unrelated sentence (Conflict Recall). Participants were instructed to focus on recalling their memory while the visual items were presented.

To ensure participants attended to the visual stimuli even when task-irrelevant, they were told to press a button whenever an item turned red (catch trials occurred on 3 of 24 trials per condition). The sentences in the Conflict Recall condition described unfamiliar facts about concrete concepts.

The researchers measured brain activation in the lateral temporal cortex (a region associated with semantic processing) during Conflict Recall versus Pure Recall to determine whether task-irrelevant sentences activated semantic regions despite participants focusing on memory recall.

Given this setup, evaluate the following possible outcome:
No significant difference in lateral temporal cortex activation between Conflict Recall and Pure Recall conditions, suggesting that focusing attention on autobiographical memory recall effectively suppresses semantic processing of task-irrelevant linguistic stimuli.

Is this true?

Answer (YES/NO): NO